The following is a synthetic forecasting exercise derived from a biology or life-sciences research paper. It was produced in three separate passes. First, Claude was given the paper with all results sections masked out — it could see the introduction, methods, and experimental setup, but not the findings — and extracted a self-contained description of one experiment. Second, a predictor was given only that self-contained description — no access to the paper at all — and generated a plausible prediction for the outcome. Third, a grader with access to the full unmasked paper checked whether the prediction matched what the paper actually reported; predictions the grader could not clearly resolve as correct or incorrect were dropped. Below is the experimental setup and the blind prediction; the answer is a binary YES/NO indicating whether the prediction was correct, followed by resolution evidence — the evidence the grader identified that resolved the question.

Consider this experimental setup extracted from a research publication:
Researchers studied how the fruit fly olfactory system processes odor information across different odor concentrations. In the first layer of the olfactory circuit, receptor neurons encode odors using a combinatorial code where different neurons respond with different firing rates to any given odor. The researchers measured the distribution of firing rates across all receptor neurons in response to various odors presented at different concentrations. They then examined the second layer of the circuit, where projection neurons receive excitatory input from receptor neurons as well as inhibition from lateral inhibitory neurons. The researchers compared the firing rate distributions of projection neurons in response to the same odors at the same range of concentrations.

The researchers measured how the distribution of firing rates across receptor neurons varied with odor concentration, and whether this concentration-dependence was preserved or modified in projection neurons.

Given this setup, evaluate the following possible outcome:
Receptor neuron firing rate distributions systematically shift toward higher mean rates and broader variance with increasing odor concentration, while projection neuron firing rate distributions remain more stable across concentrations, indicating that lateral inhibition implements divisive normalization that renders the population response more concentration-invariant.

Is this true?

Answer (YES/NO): YES